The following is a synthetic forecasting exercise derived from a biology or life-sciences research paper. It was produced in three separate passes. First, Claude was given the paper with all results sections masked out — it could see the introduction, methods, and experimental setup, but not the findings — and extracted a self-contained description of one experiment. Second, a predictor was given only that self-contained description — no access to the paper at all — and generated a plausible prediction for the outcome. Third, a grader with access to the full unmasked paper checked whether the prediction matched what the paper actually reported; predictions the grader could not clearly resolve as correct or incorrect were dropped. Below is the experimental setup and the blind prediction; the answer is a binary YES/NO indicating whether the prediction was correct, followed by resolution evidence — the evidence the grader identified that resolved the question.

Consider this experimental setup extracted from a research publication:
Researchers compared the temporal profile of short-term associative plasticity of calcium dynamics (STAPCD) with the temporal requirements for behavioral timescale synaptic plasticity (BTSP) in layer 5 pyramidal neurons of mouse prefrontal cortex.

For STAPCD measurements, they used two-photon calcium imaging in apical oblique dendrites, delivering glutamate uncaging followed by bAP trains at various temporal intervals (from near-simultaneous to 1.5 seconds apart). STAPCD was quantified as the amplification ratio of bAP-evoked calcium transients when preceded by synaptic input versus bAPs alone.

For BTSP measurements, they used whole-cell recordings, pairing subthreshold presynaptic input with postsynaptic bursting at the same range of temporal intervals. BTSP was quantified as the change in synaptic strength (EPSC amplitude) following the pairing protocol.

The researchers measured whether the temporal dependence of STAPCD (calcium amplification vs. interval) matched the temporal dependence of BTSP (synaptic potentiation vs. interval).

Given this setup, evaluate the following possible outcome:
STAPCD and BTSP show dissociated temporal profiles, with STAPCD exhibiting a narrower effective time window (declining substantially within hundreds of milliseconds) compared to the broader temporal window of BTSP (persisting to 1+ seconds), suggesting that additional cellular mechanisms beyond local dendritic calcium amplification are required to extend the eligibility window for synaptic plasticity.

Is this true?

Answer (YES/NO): NO